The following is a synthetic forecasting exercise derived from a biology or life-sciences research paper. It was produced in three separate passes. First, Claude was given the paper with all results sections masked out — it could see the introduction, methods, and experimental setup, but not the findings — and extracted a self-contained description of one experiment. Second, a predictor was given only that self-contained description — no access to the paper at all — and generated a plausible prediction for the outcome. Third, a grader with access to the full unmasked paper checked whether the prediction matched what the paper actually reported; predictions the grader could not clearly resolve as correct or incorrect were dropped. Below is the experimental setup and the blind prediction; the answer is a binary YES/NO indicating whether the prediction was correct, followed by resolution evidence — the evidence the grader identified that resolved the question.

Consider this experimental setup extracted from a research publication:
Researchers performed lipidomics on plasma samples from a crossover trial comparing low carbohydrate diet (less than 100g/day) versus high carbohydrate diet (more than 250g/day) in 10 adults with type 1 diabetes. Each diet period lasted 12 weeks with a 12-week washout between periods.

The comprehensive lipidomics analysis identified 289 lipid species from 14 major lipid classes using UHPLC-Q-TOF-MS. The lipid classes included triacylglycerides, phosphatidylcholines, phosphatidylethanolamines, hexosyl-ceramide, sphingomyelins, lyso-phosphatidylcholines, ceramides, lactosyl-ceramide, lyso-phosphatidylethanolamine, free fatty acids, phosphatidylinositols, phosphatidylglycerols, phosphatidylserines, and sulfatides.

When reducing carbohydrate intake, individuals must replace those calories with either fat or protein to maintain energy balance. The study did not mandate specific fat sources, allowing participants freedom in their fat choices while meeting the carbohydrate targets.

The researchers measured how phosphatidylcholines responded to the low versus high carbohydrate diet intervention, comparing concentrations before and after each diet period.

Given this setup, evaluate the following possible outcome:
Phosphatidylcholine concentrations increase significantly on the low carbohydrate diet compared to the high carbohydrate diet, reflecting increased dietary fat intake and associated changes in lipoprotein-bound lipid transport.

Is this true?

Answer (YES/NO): YES